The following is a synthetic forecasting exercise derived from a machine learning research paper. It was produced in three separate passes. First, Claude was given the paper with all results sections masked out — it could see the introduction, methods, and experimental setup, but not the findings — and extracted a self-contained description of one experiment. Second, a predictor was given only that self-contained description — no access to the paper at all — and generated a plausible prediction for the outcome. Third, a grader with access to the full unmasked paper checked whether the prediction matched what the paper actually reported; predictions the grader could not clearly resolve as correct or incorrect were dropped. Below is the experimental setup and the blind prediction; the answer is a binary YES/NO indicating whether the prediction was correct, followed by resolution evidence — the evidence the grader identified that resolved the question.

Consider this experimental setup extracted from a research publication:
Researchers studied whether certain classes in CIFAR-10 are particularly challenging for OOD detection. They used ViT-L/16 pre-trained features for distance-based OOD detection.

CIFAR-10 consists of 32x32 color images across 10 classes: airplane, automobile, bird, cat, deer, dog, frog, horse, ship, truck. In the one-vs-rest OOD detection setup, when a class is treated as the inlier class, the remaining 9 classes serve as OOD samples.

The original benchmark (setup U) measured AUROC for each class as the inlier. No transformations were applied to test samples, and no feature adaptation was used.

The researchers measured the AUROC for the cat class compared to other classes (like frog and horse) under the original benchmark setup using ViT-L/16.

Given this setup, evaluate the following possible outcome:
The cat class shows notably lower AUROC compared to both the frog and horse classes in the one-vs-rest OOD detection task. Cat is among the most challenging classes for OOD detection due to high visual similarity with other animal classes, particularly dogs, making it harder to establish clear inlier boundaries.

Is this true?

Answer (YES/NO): YES